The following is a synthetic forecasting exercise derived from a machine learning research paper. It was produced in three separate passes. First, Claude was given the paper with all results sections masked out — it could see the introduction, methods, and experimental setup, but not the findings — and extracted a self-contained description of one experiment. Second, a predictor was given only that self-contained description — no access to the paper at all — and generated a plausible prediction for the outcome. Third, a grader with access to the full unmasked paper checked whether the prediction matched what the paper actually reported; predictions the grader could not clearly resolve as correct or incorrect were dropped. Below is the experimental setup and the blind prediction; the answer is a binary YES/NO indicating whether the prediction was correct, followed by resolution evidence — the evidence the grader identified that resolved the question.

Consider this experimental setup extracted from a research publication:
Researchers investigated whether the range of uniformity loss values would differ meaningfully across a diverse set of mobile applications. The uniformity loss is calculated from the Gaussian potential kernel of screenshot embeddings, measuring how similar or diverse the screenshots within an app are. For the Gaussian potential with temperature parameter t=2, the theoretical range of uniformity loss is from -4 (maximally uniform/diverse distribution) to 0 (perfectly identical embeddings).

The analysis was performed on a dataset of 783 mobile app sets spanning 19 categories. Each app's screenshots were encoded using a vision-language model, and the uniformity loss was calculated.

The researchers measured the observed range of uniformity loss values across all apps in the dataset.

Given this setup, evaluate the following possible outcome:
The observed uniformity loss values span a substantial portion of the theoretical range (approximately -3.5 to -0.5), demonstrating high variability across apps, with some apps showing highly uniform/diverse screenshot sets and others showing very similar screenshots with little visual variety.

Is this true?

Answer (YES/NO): NO